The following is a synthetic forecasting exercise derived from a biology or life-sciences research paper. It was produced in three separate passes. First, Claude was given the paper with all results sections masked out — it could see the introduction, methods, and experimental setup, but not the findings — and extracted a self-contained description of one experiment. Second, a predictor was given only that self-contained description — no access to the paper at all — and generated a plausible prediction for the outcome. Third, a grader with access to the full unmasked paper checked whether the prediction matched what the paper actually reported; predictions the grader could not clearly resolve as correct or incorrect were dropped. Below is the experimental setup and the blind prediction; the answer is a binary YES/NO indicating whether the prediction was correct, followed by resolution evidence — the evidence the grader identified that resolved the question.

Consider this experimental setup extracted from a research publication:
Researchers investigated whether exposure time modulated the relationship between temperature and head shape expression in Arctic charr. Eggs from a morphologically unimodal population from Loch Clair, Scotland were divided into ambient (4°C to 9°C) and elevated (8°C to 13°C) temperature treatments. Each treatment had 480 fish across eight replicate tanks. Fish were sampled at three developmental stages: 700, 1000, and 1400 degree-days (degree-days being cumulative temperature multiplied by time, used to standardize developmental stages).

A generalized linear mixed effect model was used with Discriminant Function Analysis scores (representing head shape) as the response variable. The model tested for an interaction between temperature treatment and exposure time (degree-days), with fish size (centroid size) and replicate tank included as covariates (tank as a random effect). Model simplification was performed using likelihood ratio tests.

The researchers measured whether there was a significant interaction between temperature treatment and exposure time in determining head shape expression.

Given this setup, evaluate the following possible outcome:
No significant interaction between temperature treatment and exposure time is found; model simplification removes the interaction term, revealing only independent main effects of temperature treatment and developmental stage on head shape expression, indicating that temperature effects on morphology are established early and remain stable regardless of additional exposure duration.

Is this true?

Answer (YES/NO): NO